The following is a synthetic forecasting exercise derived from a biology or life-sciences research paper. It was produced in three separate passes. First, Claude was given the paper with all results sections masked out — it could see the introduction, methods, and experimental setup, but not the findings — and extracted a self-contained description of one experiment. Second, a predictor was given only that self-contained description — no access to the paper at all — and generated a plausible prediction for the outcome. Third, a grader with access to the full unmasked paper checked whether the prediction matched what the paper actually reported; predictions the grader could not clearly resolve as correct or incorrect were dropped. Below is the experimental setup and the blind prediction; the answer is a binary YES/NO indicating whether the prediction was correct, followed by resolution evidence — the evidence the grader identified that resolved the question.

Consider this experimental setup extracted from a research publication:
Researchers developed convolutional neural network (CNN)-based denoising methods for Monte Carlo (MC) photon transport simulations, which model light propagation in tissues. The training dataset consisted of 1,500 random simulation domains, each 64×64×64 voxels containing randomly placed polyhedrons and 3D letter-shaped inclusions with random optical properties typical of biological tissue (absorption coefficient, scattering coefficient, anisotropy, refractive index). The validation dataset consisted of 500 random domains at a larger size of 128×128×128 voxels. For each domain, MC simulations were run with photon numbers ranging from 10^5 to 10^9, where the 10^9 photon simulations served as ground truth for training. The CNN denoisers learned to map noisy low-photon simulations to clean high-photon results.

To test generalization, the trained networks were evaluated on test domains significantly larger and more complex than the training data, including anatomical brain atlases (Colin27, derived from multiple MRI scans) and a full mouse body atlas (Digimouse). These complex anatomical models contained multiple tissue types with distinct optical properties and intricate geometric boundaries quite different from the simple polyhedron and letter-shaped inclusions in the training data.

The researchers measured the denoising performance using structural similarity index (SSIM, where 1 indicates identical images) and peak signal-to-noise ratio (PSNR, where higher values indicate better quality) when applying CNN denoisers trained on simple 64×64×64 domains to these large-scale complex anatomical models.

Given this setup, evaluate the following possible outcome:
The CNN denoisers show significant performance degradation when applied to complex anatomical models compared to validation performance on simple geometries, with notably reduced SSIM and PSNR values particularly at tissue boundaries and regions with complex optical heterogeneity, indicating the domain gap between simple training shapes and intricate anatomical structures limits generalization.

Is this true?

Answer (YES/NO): NO